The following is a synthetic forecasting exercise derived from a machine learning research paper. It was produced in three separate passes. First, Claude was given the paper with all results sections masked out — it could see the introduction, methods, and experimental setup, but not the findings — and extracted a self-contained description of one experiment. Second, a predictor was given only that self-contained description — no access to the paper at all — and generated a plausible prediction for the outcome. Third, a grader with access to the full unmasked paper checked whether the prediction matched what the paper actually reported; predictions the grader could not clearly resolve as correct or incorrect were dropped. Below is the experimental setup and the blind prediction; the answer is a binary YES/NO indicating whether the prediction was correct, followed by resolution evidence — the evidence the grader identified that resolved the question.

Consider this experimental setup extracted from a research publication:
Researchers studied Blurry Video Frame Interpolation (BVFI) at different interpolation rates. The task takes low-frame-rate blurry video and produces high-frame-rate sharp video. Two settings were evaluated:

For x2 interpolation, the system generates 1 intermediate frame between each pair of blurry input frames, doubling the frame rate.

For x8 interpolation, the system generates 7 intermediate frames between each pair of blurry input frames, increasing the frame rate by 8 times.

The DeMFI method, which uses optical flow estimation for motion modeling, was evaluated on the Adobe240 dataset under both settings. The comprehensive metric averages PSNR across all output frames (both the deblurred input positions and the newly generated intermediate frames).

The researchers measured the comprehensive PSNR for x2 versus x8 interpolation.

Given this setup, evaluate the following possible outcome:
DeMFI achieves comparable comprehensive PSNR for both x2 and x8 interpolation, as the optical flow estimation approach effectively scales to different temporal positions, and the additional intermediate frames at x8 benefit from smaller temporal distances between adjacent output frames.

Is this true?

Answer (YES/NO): YES